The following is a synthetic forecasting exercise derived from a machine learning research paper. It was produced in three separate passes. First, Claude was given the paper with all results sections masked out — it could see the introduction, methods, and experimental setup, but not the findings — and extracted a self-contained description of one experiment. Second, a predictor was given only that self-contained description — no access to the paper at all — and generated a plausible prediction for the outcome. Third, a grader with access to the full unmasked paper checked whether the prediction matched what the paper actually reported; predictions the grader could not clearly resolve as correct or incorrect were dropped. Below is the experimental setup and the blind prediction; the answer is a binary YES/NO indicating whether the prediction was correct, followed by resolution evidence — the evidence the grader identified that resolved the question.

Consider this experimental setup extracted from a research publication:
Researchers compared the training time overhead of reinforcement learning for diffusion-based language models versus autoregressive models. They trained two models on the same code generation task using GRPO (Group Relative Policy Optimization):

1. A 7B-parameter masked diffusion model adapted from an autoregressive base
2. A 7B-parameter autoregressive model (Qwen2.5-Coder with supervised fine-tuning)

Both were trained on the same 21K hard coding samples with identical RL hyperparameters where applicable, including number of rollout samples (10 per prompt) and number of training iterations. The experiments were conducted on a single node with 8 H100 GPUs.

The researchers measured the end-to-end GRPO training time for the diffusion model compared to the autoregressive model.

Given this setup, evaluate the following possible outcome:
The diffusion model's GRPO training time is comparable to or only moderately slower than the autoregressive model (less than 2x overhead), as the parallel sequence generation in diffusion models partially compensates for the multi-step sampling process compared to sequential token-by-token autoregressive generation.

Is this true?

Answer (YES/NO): NO